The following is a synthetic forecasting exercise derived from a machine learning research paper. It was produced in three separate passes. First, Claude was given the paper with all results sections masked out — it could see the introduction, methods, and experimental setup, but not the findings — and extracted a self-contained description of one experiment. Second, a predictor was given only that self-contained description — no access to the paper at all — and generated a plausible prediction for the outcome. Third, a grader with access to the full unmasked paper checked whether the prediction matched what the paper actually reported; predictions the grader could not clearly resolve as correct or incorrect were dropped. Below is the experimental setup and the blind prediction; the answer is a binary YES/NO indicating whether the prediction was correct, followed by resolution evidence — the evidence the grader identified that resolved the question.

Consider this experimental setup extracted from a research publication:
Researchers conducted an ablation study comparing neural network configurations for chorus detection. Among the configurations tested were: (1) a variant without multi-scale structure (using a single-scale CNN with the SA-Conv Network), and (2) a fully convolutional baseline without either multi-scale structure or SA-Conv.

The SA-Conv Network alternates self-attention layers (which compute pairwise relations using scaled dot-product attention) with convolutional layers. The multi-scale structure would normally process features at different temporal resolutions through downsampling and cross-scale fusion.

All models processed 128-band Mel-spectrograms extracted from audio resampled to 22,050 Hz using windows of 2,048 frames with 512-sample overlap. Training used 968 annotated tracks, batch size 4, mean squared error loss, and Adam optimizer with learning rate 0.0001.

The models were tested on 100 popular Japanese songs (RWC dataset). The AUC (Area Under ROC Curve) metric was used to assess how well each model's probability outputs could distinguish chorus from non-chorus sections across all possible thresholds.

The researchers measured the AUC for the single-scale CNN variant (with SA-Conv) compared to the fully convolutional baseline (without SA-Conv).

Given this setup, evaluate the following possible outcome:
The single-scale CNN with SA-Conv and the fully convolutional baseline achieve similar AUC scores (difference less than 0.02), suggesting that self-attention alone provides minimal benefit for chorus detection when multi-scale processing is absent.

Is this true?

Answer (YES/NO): NO